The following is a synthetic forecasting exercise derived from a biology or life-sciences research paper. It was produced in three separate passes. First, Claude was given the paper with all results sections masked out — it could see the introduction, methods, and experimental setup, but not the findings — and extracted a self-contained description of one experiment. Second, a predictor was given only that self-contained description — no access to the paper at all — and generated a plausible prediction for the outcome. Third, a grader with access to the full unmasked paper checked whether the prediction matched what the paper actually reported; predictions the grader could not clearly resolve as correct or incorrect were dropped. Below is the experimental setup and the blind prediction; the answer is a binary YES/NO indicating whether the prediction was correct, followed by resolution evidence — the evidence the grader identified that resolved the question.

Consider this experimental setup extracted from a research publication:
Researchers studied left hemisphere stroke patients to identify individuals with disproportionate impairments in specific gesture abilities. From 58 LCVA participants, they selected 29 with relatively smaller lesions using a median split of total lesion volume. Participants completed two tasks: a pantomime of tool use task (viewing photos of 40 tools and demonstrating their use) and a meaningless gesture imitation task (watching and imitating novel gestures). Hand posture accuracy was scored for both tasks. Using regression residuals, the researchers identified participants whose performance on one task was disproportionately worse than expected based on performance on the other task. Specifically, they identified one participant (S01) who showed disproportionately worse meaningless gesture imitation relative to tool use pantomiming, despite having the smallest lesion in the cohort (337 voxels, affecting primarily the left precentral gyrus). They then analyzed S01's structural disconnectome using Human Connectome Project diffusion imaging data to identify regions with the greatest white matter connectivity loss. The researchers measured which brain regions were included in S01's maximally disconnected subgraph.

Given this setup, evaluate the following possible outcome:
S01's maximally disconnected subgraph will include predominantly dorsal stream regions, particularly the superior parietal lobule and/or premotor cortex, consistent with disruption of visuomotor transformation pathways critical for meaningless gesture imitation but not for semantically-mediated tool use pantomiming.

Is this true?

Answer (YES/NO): YES